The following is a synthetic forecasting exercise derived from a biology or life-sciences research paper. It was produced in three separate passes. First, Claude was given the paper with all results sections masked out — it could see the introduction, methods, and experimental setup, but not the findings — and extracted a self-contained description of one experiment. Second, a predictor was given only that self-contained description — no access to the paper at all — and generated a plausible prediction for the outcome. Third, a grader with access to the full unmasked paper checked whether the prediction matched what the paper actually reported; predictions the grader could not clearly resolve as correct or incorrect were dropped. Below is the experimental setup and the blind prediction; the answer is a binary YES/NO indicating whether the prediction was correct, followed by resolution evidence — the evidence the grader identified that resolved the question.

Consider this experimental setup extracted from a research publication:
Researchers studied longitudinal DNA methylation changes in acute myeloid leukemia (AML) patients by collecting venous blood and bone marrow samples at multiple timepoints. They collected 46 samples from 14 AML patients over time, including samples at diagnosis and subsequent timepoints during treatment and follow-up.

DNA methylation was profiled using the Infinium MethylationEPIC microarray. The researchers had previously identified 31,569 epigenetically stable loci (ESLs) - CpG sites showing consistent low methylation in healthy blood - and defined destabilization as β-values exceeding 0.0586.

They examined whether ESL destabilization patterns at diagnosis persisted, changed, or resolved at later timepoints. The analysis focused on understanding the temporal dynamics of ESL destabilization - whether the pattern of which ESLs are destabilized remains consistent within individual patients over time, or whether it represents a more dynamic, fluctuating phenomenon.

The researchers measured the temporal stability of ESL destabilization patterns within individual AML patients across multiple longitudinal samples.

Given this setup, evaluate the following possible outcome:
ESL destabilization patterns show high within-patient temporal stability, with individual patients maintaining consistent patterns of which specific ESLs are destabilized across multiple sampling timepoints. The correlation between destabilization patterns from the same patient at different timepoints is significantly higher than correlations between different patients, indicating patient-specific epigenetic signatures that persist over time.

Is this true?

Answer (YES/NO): YES